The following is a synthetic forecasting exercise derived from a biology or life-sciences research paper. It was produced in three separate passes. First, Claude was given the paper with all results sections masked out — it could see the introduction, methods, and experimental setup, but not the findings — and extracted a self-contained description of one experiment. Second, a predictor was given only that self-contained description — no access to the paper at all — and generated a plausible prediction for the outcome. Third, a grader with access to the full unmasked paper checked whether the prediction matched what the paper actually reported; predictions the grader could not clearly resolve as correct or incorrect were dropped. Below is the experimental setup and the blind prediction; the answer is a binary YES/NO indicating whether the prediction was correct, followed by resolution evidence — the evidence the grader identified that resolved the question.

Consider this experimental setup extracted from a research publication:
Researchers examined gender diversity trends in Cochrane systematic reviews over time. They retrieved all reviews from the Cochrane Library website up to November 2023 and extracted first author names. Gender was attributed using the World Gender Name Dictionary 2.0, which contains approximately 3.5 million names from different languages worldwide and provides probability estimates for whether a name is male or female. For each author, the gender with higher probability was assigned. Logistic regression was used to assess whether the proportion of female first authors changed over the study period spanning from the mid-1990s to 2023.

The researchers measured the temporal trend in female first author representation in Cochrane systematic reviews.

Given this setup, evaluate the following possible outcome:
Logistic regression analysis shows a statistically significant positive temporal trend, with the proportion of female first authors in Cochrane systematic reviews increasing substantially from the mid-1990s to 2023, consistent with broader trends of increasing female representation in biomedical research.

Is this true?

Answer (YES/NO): YES